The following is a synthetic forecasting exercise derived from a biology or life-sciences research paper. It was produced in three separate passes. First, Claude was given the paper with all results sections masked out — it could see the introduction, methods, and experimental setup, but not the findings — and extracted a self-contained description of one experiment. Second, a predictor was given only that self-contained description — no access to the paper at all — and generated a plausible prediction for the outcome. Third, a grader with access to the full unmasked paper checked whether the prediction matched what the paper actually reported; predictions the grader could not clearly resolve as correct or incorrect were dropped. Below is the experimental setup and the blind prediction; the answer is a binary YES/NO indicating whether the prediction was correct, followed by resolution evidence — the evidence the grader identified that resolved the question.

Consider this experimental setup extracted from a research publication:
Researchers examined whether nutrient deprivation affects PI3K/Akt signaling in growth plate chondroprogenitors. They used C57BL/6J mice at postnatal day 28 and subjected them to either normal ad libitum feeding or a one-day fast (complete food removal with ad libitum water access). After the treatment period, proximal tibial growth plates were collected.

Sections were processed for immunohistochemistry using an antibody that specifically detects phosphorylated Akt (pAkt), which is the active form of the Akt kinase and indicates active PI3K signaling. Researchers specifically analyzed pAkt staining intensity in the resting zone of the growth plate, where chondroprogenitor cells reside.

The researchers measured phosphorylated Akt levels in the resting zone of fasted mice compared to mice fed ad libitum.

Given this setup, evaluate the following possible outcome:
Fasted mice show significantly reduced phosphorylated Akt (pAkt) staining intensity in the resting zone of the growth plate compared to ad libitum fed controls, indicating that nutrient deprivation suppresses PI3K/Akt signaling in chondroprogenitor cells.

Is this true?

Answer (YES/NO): YES